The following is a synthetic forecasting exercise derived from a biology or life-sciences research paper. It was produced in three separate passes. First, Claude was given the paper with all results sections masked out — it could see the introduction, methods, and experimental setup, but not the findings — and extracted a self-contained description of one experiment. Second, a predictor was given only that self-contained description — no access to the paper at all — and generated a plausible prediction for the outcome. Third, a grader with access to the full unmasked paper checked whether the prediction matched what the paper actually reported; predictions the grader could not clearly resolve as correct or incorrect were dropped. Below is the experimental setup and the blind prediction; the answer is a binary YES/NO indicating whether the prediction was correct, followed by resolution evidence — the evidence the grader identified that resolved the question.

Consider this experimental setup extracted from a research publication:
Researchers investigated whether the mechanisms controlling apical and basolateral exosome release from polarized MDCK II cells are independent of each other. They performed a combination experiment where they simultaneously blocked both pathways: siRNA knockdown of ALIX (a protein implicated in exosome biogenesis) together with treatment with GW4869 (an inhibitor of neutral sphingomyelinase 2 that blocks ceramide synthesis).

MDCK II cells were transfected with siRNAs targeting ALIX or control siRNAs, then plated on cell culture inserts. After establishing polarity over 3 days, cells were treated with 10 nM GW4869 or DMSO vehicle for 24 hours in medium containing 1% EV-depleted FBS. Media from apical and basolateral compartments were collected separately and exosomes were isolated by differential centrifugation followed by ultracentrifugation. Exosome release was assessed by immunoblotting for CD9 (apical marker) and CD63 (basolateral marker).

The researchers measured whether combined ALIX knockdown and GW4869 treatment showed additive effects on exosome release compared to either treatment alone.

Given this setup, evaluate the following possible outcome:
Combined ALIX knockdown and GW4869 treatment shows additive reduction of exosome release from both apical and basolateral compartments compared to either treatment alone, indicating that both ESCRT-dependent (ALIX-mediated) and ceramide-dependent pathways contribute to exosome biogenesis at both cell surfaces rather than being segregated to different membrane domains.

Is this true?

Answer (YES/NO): NO